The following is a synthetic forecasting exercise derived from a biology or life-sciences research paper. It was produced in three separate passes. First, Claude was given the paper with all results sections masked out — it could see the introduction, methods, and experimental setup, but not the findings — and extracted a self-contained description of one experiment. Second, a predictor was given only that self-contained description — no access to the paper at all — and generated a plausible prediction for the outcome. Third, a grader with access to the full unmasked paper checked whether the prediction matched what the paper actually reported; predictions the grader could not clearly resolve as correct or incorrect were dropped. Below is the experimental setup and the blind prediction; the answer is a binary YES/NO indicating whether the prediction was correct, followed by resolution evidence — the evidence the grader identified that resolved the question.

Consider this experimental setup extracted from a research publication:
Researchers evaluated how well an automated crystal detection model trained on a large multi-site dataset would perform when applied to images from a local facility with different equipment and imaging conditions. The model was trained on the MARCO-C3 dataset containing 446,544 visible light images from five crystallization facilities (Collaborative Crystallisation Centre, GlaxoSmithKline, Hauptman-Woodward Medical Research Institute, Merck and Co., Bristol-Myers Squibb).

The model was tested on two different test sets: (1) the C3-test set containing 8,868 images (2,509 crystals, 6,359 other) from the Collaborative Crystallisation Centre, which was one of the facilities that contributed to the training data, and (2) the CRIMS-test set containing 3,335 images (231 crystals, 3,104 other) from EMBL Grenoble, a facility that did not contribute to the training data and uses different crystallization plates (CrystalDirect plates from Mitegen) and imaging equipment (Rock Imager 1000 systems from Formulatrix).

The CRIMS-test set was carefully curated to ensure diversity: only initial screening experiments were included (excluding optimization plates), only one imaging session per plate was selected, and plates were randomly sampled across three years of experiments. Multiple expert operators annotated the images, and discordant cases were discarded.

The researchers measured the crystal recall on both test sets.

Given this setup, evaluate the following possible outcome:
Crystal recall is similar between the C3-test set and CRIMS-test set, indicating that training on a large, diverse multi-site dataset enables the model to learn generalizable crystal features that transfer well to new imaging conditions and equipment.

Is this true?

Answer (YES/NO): NO